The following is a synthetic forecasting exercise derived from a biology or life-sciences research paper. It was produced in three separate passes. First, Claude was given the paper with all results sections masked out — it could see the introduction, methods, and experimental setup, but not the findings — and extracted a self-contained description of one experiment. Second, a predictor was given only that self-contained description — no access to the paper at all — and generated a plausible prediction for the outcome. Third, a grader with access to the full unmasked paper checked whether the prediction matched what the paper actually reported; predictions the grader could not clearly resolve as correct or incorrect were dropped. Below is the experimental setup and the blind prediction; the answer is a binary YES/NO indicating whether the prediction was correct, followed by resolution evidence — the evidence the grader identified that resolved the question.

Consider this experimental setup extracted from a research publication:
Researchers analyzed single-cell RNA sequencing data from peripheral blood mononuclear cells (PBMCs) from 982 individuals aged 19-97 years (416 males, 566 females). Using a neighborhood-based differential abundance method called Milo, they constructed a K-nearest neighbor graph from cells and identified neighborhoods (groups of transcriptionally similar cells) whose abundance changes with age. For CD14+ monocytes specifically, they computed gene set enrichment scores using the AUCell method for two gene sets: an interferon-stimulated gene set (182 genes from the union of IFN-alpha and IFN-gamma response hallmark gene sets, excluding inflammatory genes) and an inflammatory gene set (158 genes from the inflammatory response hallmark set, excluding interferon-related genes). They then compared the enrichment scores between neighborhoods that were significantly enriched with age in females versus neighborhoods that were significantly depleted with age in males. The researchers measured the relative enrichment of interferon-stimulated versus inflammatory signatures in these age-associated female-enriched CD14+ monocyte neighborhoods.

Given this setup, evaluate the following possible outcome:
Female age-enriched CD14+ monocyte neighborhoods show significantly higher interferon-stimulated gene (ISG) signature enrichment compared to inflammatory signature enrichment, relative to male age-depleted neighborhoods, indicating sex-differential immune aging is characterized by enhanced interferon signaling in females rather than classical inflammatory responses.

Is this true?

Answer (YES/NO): NO